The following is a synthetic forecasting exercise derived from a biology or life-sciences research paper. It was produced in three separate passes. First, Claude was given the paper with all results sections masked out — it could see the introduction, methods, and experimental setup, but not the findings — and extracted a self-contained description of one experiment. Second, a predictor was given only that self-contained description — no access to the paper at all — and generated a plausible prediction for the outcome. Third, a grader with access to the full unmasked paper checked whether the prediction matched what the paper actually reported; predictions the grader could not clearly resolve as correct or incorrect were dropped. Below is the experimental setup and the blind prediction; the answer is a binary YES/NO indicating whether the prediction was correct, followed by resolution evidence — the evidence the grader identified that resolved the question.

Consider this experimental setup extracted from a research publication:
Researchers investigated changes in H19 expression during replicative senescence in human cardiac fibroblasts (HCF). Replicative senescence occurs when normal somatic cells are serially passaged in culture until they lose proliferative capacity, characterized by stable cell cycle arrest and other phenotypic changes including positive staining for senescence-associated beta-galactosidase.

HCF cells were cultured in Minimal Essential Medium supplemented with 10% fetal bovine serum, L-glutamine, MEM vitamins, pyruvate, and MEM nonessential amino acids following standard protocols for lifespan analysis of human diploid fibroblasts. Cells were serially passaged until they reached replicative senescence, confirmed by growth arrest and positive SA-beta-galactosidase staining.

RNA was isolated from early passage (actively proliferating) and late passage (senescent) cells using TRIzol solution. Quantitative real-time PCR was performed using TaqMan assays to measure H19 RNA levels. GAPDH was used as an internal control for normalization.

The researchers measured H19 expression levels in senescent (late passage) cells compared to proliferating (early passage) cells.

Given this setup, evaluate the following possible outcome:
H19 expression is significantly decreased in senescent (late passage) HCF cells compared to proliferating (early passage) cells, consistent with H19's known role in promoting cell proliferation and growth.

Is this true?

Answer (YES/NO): YES